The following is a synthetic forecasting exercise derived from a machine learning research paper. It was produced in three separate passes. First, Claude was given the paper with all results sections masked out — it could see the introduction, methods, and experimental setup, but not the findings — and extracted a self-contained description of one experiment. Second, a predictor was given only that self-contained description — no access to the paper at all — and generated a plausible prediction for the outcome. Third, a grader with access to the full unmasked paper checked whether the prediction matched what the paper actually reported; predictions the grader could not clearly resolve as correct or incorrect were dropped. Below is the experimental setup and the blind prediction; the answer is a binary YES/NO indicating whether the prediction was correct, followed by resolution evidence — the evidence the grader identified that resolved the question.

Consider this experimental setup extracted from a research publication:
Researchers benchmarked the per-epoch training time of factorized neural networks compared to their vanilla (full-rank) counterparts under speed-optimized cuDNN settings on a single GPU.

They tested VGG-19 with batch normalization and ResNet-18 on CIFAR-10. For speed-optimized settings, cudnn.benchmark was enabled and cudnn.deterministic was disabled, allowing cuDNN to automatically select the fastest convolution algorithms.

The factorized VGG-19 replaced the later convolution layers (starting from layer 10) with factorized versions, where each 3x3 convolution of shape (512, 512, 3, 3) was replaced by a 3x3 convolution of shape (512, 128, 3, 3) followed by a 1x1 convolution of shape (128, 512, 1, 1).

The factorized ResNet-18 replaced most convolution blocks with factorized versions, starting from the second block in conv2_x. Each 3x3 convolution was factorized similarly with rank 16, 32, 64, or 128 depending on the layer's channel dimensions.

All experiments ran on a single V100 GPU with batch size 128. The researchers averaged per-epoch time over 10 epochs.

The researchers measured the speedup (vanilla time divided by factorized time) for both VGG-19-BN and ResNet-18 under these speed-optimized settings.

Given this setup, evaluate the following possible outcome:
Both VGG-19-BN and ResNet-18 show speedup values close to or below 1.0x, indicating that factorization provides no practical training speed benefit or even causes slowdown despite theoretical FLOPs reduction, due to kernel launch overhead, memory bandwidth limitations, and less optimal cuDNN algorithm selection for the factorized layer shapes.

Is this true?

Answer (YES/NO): NO